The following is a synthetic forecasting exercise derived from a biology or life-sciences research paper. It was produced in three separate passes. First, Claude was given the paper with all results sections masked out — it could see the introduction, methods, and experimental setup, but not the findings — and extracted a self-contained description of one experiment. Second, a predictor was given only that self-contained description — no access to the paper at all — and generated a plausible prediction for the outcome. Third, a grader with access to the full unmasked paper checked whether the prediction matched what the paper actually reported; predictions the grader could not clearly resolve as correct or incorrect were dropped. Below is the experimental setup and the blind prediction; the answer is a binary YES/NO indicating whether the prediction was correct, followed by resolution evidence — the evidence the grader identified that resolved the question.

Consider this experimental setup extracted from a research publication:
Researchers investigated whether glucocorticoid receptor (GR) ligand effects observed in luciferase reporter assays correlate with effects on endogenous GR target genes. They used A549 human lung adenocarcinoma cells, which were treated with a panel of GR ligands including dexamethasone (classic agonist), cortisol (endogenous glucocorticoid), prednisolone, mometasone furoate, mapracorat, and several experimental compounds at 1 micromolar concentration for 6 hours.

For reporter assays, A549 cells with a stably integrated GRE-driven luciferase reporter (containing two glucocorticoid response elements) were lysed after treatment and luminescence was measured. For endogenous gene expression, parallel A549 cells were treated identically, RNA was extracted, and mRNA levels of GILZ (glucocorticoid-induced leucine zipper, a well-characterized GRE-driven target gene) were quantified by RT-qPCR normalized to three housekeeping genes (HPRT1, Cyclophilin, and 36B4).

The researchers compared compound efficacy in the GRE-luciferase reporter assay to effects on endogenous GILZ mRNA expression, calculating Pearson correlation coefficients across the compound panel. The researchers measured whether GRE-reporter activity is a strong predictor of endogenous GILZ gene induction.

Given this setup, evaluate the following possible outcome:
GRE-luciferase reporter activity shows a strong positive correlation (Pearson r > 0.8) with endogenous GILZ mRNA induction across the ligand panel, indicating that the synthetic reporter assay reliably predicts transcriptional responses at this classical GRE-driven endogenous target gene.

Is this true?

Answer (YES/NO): NO